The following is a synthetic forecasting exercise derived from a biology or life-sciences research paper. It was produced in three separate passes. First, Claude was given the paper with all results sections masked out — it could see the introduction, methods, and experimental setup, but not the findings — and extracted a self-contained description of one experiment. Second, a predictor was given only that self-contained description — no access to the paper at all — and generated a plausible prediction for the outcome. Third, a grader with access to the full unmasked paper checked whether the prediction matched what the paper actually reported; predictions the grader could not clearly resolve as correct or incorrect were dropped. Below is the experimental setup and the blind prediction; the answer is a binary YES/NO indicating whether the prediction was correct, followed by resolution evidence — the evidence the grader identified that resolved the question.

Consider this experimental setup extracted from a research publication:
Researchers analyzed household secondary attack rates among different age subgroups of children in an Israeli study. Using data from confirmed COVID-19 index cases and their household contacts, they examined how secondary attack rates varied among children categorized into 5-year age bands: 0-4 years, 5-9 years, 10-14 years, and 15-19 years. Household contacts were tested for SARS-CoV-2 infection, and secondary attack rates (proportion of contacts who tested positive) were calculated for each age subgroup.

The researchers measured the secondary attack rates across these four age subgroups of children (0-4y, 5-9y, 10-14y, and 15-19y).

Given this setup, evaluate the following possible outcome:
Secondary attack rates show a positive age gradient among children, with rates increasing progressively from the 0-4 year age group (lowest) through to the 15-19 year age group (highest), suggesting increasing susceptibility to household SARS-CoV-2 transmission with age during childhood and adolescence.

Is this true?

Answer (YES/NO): NO